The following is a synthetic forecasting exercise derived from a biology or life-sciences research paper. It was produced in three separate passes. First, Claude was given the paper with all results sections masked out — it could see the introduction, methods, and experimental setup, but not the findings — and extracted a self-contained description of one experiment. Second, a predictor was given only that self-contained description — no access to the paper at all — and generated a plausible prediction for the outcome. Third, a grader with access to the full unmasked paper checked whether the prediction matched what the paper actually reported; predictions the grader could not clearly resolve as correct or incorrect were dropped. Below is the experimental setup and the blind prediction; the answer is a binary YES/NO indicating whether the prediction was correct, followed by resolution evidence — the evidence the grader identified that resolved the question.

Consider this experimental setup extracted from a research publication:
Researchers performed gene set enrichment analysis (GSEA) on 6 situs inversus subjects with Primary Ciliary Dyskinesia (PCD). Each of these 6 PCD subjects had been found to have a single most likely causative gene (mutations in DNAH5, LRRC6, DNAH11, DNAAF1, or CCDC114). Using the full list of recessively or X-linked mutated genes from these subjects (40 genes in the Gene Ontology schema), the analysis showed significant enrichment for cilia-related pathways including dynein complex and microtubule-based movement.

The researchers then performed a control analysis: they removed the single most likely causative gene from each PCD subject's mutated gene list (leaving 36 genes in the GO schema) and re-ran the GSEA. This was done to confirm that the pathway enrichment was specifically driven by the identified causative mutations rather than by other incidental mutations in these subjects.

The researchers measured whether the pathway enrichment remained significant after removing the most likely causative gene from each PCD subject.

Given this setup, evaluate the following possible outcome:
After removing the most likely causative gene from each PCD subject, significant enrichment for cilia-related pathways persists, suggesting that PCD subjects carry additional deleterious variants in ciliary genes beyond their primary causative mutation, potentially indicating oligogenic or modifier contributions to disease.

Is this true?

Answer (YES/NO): NO